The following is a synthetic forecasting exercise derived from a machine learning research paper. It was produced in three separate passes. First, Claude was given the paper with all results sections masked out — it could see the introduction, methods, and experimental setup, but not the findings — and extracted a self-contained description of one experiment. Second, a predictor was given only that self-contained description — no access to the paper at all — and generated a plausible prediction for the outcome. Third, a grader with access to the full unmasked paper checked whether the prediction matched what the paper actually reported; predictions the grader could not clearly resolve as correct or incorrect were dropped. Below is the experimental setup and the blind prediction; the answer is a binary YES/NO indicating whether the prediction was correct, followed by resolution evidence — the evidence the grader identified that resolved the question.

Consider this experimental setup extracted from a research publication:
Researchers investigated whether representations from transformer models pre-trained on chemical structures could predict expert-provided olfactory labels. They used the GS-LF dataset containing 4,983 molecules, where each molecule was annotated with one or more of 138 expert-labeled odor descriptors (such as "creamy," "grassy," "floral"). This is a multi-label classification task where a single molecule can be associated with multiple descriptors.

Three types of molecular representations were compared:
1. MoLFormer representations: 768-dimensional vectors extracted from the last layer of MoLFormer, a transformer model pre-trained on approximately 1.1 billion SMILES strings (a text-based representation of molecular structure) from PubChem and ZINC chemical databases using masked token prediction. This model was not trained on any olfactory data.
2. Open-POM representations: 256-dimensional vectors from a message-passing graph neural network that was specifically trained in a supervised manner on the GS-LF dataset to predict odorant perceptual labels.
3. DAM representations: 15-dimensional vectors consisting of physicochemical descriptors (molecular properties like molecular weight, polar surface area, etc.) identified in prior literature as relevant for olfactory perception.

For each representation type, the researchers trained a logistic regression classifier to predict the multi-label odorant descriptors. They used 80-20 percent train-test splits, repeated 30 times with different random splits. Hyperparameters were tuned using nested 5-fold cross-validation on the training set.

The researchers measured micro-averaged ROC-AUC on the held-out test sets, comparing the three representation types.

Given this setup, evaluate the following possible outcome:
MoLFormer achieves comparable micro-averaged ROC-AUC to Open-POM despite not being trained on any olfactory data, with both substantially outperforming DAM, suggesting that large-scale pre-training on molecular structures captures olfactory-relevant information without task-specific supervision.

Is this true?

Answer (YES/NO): NO